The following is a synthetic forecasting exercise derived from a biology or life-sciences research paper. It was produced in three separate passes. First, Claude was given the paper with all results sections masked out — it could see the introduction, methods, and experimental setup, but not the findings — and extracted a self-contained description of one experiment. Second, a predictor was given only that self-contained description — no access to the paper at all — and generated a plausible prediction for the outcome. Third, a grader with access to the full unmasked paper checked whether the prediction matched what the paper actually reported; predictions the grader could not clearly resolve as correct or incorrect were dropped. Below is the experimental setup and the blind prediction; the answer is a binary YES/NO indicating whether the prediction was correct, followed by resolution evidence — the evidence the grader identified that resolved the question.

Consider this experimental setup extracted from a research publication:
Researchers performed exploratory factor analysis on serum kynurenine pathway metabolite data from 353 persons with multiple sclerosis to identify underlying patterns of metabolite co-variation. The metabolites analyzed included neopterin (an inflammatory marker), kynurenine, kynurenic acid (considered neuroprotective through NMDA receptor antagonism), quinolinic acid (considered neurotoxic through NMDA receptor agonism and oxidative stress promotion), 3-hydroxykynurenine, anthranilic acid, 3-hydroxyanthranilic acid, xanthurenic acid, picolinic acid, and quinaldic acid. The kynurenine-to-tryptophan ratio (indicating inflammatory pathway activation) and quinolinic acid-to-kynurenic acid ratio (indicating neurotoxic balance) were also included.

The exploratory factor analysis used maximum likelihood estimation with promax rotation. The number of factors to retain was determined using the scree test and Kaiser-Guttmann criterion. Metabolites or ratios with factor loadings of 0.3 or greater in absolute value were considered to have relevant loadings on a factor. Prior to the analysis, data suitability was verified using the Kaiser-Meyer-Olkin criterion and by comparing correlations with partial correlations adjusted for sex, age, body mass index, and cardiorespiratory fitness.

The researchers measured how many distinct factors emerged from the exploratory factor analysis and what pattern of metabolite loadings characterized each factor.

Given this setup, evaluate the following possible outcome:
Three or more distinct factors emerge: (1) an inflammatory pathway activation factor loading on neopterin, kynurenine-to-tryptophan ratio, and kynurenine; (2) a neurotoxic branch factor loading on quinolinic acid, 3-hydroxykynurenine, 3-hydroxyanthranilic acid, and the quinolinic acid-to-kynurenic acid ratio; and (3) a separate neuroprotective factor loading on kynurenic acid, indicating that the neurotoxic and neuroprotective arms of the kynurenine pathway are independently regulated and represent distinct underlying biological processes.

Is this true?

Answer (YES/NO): NO